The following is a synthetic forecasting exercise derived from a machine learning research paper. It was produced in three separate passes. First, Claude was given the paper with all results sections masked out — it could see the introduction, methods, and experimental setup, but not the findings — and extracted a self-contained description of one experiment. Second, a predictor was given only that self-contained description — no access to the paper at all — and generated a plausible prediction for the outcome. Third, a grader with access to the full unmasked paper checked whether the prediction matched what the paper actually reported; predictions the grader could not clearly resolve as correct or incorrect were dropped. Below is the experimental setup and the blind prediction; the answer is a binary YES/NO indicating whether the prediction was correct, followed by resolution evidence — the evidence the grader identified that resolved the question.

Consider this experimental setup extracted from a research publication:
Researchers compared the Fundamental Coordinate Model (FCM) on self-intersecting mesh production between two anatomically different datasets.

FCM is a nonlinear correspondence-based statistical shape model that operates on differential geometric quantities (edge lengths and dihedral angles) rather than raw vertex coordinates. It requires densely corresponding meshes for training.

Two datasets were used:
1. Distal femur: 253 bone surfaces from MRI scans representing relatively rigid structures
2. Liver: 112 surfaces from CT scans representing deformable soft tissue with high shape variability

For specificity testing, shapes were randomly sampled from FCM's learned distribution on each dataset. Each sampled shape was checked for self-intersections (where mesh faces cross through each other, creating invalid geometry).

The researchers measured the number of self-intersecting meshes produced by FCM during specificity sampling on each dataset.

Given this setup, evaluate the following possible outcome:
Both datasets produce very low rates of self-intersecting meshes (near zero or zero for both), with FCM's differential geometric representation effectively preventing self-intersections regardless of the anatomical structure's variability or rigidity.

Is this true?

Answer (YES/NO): NO